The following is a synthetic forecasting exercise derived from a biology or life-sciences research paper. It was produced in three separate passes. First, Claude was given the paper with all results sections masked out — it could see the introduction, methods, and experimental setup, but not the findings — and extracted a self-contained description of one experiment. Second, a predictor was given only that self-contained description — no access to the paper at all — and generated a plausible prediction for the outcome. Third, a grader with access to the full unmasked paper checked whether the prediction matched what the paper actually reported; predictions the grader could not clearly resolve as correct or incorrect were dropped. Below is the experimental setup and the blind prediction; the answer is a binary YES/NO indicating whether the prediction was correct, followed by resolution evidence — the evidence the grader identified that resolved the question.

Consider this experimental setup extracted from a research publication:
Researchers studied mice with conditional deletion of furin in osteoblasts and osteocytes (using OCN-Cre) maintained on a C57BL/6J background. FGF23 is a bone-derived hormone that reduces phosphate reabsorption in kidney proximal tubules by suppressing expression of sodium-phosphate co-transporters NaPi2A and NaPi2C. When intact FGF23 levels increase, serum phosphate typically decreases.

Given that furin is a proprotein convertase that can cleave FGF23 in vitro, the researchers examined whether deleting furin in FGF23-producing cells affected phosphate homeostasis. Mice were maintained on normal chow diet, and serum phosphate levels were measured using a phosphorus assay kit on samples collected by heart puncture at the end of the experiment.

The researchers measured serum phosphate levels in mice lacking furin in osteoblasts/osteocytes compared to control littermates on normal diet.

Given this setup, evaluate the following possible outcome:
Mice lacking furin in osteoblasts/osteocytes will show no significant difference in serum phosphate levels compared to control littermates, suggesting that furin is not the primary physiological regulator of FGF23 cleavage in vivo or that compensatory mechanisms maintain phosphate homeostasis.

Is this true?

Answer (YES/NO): YES